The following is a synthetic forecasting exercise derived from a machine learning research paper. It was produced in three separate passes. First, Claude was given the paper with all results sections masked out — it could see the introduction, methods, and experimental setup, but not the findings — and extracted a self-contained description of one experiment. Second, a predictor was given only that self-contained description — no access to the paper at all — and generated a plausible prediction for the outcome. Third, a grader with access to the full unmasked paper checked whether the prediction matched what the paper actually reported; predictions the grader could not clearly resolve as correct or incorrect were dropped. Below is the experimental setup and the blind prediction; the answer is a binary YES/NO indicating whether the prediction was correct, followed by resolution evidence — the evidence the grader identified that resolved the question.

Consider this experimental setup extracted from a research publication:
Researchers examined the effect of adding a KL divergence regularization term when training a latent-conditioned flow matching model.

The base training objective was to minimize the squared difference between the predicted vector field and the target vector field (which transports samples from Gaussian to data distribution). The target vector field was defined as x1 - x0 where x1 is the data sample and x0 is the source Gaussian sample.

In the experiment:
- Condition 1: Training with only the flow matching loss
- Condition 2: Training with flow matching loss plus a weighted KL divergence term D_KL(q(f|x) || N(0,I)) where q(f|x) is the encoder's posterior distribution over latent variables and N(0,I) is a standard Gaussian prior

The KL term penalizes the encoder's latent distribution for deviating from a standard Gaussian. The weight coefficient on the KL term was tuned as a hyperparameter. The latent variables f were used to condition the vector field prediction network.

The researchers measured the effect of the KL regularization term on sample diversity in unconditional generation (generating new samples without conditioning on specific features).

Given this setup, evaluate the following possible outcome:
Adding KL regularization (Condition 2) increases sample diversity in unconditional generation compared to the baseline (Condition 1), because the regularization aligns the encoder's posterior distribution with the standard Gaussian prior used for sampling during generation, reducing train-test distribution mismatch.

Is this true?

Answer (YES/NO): YES